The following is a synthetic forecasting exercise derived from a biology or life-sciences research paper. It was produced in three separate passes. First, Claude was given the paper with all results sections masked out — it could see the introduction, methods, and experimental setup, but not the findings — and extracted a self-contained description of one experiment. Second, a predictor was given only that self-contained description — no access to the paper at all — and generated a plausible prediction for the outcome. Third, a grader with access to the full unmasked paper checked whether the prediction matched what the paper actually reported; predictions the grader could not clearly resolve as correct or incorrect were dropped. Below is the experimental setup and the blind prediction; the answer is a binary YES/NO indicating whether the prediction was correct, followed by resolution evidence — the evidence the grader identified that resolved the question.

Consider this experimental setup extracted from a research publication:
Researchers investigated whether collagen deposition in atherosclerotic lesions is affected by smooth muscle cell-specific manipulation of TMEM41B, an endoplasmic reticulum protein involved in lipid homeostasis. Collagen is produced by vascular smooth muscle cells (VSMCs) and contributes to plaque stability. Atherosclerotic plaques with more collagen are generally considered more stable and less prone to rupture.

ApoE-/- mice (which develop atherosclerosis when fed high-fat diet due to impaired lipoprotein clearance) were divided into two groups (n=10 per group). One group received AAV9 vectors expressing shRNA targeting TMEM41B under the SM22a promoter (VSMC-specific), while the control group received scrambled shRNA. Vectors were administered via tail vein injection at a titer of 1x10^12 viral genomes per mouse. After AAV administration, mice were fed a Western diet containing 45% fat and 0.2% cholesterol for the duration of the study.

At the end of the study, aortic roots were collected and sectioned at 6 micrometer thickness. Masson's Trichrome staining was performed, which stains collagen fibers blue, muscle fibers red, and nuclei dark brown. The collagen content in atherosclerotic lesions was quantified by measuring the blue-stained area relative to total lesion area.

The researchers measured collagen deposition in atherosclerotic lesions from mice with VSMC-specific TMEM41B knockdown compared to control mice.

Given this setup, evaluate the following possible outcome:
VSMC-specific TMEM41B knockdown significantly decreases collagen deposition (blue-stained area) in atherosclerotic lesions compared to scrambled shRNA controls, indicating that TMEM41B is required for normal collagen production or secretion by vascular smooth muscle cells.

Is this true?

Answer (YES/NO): NO